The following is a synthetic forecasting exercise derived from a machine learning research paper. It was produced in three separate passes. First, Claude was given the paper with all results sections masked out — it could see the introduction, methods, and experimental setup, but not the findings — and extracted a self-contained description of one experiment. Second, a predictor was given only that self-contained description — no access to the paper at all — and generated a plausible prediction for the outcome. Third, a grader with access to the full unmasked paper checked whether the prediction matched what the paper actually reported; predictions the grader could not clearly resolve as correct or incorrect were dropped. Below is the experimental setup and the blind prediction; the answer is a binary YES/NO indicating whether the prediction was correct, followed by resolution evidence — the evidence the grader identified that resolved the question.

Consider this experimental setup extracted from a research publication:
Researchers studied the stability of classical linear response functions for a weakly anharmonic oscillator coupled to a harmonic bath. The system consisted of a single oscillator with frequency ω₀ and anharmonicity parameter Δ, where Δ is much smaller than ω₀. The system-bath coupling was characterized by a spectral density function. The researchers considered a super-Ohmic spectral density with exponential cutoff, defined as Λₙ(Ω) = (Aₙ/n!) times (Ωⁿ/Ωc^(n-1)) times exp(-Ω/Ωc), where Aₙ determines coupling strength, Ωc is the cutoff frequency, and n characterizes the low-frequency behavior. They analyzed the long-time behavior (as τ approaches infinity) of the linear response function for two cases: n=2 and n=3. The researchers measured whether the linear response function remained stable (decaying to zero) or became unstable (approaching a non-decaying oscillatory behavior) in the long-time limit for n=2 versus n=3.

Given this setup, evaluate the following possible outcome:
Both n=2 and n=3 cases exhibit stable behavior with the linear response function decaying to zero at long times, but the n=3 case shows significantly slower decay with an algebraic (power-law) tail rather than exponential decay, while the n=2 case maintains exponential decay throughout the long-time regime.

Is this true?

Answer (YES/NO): NO